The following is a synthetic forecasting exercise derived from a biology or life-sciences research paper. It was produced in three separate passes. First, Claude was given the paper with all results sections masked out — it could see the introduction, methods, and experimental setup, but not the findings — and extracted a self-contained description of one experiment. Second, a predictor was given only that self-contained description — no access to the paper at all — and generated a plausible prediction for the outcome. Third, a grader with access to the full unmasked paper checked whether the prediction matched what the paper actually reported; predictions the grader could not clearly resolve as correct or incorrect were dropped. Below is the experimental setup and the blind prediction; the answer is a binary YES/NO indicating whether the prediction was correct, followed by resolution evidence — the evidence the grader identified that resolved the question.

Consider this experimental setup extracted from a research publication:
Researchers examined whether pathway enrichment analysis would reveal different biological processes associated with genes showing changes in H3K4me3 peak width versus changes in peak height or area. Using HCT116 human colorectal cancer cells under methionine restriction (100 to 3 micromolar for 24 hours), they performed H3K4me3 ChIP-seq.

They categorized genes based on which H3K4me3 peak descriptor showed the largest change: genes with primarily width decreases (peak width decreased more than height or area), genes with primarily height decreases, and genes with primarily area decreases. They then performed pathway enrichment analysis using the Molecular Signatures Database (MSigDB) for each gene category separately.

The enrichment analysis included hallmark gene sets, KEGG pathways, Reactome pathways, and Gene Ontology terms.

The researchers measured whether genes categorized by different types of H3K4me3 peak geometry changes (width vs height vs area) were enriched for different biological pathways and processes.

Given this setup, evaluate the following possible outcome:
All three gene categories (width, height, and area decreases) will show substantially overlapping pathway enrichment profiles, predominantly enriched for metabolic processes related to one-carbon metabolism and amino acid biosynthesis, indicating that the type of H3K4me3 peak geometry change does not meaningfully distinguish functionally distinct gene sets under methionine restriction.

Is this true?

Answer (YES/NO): NO